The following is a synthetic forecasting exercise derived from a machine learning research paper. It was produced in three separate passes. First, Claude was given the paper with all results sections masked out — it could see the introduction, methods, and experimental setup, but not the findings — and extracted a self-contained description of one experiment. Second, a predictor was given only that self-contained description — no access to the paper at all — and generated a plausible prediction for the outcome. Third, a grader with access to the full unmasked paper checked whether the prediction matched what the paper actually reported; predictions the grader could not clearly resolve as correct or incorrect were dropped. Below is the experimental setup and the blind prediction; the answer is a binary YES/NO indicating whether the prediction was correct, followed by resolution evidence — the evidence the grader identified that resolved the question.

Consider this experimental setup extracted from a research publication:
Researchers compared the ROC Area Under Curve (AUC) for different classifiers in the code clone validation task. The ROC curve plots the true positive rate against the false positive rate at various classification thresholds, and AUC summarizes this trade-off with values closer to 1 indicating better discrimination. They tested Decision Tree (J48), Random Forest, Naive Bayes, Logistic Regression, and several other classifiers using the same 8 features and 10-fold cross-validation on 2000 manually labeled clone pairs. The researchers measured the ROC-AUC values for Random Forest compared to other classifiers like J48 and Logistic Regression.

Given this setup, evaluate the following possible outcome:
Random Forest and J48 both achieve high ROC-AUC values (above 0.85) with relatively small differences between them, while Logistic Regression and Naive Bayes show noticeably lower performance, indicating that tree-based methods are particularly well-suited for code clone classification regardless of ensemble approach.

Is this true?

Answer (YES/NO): NO